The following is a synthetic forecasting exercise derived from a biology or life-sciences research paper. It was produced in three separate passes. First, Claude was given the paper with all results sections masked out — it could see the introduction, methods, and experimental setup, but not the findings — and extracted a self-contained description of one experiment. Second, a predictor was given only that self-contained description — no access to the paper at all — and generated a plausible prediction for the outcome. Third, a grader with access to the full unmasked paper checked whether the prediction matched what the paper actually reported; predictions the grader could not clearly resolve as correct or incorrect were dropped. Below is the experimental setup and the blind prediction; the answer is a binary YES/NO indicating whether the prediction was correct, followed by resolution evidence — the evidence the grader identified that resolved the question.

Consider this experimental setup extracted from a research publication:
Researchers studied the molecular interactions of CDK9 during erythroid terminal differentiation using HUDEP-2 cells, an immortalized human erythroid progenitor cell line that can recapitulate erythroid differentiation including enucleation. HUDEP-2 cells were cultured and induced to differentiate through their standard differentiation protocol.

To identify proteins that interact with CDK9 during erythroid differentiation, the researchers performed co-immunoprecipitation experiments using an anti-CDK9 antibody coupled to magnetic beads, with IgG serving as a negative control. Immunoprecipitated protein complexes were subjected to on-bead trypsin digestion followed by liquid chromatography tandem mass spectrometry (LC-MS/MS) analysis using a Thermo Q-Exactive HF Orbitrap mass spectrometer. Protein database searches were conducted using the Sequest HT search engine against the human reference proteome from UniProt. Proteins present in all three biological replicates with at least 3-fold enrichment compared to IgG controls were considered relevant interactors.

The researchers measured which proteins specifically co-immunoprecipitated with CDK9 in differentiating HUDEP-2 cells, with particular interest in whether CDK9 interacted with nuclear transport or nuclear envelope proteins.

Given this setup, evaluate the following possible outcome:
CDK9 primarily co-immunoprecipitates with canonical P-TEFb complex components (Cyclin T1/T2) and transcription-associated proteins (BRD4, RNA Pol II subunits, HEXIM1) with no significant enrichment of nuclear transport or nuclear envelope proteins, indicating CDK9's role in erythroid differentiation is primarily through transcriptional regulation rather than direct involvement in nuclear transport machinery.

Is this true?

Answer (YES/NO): NO